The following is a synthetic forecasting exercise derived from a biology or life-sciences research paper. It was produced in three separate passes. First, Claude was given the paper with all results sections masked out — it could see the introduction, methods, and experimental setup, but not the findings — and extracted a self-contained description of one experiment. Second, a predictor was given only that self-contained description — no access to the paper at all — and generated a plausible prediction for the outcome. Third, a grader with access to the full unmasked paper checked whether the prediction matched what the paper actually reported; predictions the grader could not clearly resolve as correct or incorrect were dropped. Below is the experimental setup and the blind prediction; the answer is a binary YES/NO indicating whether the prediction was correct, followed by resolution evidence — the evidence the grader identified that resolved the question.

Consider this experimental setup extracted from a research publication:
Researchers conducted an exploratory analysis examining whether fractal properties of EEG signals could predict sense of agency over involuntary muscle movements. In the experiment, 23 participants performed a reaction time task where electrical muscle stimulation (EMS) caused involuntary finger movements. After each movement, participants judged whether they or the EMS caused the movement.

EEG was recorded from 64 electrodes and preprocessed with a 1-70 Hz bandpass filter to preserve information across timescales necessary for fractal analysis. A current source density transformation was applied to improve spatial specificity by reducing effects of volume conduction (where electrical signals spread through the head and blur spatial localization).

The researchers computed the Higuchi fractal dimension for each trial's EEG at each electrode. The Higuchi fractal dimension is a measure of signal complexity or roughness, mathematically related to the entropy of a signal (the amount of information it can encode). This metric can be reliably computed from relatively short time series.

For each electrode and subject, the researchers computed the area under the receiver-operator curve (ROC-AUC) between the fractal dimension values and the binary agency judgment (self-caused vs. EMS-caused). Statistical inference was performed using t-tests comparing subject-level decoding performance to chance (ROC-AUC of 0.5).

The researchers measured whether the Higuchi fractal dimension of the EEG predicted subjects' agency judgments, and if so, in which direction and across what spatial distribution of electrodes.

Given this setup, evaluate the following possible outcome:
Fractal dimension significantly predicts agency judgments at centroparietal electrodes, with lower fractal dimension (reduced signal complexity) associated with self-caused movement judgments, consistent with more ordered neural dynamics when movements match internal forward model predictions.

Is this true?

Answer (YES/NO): NO